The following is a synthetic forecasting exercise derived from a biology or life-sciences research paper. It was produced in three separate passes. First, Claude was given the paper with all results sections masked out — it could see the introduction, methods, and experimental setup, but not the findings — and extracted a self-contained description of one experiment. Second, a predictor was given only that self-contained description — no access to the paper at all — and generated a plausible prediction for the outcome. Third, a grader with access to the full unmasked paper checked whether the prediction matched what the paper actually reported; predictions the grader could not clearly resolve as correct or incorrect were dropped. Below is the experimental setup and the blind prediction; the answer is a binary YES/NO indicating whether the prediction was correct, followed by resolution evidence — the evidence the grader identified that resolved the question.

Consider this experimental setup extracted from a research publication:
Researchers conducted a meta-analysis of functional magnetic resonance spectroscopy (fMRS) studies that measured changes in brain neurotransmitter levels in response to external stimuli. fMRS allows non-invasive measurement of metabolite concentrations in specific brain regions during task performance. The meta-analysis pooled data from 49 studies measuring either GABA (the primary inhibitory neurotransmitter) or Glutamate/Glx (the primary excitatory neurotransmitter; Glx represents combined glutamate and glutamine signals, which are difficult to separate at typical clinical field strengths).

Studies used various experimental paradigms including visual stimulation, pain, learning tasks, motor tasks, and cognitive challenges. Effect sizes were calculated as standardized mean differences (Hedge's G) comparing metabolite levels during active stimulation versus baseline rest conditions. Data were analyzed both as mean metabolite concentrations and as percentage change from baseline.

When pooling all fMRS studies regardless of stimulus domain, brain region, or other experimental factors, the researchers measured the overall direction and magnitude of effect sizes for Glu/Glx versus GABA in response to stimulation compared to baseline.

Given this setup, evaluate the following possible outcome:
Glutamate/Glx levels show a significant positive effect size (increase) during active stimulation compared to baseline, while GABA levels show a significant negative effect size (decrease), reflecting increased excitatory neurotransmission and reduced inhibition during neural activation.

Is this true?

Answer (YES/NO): NO